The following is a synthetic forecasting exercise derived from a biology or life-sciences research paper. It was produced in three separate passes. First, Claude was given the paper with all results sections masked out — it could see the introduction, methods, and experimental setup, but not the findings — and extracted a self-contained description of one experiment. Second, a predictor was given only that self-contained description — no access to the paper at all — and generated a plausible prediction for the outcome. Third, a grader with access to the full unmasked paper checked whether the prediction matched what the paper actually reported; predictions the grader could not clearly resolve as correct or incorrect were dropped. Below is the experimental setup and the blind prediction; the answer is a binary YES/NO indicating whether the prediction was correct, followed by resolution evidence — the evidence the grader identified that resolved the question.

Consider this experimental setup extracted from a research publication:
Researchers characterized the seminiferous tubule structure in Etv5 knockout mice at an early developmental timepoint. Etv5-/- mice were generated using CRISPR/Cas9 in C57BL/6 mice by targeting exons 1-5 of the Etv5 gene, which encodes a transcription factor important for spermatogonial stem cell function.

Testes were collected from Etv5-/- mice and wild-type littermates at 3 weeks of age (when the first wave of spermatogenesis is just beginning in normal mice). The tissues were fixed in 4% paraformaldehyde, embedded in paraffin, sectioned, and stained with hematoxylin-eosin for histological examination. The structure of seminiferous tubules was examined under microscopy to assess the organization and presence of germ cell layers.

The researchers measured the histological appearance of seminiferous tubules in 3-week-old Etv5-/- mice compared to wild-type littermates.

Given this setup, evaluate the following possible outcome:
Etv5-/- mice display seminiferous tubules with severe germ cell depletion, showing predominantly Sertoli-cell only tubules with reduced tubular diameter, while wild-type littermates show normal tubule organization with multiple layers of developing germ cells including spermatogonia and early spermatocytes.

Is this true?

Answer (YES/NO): NO